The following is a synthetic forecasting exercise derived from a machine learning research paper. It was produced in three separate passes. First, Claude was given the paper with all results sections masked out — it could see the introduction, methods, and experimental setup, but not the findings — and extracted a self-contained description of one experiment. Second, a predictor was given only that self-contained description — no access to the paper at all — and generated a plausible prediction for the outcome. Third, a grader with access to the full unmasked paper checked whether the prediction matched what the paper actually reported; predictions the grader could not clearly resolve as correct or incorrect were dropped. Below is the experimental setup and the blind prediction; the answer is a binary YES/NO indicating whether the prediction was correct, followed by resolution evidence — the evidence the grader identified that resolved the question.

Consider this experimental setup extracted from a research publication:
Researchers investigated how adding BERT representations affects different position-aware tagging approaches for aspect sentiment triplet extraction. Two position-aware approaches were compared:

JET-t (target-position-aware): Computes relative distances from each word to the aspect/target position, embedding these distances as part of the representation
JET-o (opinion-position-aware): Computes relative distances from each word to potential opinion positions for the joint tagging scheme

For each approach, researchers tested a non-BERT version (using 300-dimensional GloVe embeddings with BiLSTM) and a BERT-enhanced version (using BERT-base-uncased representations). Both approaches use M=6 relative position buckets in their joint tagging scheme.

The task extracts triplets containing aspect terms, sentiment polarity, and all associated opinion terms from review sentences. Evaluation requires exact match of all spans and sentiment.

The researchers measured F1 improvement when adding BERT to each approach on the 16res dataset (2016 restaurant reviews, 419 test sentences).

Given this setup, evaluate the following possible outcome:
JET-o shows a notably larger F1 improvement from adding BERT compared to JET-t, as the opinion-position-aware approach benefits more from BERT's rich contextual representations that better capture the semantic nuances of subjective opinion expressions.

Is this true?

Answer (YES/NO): NO